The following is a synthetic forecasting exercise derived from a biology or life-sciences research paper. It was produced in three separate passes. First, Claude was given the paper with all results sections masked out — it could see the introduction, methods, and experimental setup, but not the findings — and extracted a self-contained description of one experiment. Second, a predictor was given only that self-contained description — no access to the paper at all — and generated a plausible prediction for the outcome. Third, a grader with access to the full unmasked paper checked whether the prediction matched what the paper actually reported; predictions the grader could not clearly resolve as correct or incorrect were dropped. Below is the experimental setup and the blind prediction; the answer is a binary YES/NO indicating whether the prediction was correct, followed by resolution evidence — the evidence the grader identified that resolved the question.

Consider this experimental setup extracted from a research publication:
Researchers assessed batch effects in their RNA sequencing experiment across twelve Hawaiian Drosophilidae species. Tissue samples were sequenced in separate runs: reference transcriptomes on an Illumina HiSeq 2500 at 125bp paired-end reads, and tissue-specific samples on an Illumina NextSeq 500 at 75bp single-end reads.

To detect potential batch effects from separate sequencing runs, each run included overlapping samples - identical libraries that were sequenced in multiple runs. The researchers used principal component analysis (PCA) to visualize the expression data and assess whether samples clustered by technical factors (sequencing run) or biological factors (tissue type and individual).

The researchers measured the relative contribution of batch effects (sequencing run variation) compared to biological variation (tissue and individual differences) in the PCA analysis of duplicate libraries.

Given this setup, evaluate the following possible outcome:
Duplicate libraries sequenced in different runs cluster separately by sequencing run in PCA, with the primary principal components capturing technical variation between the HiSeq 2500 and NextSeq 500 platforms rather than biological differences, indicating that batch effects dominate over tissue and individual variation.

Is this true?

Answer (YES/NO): NO